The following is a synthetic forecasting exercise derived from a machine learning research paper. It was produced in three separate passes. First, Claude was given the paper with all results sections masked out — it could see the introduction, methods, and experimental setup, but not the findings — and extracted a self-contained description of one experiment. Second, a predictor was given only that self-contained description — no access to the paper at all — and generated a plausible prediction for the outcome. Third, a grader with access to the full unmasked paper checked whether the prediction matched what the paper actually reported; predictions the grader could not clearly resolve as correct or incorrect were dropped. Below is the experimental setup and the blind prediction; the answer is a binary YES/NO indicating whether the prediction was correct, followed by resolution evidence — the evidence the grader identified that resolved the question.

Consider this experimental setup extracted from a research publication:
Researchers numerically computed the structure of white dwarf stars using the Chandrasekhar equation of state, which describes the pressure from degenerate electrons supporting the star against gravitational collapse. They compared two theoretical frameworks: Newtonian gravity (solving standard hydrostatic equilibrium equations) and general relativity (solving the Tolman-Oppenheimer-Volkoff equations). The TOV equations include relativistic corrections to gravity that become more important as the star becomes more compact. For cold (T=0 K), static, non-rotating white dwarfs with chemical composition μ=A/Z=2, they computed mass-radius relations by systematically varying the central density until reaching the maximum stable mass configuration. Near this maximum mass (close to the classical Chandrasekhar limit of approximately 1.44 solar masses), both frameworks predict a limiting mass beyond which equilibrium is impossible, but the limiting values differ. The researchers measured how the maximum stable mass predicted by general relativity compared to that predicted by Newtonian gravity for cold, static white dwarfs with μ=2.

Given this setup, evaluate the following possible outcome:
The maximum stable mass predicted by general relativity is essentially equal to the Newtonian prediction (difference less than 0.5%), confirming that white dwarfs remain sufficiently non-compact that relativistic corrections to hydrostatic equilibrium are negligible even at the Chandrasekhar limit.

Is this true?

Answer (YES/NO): NO